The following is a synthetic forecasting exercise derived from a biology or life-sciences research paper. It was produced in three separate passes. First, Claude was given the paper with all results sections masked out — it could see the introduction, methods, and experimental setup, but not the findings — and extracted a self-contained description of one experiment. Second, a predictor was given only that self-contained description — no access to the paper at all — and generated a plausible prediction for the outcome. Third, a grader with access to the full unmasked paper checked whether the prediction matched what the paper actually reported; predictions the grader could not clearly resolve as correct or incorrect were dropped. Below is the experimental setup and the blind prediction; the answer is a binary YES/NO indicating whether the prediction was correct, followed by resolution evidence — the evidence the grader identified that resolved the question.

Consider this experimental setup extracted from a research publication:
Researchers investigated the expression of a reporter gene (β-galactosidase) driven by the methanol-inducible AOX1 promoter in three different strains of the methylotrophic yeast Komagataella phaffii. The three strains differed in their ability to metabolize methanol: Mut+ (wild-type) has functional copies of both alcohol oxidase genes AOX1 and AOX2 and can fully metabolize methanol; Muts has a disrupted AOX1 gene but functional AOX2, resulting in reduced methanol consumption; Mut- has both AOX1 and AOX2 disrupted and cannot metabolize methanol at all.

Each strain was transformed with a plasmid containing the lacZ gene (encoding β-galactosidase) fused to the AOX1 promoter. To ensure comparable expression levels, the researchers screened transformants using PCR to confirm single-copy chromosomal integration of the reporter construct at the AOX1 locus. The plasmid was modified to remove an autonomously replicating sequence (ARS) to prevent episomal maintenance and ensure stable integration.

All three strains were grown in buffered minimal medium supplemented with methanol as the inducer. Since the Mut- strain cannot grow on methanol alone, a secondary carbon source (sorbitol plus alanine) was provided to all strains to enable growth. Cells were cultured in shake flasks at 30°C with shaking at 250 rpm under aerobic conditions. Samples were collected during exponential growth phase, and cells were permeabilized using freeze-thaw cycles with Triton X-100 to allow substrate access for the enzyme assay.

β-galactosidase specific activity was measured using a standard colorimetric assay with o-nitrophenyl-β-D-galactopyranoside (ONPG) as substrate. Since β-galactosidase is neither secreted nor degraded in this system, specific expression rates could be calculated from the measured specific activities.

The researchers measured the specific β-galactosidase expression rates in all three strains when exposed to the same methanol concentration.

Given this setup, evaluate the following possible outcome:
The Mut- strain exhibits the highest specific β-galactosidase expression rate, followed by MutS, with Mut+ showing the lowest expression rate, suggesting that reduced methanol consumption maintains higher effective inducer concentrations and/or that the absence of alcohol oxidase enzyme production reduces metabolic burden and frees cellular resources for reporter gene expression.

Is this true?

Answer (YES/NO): NO